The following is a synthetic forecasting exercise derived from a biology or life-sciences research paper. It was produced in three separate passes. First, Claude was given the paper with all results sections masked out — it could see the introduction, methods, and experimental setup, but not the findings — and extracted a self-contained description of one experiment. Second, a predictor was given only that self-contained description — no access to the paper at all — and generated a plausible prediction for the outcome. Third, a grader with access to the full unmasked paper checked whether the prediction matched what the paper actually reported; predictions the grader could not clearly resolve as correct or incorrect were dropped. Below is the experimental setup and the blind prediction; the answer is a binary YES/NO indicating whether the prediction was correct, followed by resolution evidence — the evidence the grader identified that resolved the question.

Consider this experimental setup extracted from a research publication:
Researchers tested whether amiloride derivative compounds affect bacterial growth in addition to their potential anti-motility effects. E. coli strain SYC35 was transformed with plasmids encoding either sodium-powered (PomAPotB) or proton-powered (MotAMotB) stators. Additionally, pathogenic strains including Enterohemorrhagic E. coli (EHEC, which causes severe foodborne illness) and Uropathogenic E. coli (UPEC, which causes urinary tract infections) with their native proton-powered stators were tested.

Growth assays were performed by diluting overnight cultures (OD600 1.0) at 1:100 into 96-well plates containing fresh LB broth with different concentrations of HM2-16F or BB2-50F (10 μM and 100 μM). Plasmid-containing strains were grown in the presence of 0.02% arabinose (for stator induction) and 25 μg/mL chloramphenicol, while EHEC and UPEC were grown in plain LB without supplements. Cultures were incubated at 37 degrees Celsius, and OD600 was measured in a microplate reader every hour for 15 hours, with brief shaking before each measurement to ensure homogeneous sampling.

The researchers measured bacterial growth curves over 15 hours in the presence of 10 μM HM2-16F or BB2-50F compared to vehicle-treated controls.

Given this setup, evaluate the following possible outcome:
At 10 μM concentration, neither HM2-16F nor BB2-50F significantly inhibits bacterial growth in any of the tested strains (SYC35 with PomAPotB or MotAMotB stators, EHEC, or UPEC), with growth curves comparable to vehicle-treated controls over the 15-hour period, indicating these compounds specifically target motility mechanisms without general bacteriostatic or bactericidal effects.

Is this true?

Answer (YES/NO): YES